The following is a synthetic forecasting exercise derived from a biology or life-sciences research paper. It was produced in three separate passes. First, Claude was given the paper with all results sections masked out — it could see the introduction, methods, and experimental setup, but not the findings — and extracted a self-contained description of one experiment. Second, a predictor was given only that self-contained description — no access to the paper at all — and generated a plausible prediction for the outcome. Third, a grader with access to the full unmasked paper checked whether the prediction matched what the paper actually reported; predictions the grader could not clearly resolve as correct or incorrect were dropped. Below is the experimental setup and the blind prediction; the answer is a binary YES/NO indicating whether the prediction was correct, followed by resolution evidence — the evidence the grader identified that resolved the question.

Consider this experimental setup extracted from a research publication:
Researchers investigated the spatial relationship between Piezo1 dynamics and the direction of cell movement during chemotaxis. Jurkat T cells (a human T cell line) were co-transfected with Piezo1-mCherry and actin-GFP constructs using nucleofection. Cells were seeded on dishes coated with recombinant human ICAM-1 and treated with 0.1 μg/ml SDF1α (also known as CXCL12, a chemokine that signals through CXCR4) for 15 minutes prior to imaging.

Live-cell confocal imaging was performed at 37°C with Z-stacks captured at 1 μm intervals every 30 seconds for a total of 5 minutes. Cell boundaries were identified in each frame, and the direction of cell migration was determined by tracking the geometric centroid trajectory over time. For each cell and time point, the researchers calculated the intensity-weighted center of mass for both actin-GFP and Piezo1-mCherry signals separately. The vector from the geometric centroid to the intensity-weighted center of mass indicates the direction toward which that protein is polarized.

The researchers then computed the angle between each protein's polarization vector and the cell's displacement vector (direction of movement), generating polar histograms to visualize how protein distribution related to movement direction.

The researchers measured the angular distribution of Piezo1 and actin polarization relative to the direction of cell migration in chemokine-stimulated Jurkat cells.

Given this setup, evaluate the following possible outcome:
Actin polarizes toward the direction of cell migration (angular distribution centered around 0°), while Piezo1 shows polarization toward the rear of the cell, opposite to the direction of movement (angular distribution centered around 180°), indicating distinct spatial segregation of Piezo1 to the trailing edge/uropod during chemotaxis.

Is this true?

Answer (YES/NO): NO